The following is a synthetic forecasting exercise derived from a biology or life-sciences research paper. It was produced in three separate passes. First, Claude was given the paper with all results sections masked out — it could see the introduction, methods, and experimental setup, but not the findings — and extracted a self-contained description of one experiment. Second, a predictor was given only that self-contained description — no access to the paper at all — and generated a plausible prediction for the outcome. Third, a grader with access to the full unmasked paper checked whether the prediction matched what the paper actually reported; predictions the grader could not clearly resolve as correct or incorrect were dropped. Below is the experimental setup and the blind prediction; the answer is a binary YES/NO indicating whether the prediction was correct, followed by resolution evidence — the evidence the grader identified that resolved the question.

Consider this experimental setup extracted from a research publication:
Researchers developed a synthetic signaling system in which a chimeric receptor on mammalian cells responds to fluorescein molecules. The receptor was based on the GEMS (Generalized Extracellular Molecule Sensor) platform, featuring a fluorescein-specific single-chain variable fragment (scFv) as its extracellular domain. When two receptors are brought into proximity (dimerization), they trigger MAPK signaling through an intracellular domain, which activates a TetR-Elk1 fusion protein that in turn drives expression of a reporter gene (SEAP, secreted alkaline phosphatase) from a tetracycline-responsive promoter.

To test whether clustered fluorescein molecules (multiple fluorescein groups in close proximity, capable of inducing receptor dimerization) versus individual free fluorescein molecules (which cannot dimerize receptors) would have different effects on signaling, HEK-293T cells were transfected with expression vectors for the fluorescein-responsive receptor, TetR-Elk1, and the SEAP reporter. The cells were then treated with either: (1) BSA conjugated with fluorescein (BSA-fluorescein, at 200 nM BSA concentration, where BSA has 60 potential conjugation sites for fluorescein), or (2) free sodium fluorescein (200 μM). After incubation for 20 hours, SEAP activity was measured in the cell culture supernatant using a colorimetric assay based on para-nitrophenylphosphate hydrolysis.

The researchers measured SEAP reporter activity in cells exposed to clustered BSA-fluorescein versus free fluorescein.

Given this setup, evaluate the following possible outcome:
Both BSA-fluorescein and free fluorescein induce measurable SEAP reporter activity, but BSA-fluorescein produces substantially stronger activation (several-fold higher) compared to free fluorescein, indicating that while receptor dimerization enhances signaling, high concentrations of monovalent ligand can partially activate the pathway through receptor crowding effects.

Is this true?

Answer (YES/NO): NO